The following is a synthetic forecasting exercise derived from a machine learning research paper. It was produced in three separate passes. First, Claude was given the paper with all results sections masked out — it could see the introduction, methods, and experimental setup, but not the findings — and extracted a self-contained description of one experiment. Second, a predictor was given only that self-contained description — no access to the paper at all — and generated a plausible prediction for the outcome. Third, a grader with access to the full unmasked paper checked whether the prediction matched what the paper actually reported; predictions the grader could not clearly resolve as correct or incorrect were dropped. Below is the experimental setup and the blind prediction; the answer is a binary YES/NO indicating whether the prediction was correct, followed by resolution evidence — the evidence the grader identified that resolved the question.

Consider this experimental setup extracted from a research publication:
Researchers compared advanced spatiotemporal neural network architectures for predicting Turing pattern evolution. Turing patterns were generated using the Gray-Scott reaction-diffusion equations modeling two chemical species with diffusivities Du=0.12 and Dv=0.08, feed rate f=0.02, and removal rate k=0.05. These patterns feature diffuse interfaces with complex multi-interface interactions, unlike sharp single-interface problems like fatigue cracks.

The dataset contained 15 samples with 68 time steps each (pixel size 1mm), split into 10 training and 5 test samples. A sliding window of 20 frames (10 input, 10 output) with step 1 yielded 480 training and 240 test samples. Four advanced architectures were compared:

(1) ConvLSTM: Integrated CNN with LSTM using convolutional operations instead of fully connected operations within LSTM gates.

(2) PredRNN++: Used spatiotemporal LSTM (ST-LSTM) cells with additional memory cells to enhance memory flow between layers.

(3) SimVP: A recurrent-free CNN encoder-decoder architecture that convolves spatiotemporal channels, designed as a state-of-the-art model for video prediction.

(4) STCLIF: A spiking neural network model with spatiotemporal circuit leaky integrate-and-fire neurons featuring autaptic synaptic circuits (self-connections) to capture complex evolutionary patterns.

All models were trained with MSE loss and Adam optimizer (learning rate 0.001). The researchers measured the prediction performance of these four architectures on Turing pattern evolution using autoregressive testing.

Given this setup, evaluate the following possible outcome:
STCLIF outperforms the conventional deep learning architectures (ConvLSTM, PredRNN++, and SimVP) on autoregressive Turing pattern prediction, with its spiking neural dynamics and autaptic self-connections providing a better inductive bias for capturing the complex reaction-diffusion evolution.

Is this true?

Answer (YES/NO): YES